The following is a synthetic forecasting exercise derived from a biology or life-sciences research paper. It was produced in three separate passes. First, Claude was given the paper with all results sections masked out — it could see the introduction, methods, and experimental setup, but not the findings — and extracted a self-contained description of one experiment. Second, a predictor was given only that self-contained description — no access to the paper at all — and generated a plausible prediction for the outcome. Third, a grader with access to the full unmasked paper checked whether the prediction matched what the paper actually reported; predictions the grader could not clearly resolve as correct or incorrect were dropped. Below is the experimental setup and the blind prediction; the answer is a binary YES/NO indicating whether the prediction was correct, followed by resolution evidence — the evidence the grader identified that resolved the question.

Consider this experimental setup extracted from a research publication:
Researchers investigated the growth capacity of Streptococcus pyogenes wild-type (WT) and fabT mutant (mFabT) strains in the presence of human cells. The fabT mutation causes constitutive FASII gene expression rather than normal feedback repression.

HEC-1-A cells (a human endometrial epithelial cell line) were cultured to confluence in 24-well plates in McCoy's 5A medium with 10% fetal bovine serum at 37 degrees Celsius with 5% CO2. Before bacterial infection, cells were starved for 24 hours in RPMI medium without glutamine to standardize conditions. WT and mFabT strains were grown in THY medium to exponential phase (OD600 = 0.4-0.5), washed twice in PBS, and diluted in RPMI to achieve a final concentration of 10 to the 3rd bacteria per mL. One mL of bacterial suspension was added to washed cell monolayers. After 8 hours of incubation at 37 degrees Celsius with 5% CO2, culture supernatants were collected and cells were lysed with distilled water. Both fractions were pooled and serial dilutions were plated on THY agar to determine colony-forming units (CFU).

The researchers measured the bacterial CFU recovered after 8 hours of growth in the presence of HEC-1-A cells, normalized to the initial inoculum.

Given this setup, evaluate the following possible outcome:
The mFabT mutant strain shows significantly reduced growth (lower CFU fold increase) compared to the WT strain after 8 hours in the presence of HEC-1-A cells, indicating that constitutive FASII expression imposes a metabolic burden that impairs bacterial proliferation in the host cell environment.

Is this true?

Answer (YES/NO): YES